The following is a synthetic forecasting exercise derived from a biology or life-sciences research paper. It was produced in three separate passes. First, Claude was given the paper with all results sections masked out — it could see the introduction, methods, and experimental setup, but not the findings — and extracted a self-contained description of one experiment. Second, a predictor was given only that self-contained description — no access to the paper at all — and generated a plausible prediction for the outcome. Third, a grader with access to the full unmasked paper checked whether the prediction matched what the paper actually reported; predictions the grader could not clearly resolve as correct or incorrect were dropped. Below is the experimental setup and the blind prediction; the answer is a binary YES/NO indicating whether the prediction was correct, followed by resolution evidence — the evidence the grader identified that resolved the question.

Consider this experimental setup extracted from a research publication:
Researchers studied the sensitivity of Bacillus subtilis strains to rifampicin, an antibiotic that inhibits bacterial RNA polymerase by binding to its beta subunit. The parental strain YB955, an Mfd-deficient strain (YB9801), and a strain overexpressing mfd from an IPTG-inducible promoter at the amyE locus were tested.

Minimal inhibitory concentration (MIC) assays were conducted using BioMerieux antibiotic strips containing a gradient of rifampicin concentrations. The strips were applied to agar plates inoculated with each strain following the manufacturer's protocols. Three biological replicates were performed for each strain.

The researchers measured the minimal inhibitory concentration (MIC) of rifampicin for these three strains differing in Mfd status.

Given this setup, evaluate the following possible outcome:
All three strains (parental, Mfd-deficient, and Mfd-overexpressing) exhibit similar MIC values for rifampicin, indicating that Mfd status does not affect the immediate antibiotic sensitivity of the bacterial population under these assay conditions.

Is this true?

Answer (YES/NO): NO